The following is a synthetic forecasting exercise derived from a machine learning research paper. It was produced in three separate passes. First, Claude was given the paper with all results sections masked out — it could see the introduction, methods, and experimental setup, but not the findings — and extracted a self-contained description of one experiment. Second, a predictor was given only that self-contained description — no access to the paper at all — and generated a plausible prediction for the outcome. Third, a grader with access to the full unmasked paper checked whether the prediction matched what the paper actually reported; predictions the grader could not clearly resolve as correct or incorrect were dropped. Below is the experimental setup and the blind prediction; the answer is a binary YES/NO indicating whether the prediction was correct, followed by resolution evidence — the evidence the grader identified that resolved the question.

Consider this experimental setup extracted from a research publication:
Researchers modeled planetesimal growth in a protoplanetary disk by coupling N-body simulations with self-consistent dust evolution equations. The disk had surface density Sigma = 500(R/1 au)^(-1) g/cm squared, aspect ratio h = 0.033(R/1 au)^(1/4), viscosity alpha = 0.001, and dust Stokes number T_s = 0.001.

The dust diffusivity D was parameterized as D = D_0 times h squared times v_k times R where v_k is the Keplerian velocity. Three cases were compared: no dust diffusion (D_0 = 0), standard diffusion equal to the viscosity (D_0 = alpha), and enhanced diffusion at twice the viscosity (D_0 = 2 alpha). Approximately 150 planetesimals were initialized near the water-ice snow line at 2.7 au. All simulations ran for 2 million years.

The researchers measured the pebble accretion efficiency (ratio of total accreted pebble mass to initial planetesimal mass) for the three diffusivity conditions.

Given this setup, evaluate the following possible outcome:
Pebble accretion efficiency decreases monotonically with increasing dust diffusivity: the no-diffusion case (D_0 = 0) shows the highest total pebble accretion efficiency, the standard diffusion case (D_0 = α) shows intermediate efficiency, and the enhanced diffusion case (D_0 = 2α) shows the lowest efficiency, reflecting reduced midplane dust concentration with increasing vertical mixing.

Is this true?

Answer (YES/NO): NO